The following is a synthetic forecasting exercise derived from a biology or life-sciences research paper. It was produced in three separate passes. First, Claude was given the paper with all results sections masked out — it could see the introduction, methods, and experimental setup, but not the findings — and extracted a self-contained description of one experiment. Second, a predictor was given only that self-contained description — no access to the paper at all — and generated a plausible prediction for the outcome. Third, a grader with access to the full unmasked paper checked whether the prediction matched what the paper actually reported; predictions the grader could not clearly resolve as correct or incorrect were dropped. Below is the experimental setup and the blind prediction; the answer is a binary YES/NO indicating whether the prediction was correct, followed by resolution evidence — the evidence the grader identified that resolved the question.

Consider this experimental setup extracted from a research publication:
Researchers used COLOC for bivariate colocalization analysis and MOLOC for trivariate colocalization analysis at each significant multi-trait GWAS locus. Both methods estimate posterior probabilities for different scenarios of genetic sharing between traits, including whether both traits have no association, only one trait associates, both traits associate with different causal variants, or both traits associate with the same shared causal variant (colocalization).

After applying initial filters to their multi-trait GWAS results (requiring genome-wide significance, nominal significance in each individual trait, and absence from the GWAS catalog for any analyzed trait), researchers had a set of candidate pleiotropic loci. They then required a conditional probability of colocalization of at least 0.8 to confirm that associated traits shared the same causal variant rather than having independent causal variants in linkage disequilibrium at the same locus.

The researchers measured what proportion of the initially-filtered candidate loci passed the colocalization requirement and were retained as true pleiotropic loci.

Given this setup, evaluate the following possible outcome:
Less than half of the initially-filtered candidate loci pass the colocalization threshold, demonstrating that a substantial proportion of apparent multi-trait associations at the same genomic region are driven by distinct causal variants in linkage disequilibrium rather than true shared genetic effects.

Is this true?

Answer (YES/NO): YES